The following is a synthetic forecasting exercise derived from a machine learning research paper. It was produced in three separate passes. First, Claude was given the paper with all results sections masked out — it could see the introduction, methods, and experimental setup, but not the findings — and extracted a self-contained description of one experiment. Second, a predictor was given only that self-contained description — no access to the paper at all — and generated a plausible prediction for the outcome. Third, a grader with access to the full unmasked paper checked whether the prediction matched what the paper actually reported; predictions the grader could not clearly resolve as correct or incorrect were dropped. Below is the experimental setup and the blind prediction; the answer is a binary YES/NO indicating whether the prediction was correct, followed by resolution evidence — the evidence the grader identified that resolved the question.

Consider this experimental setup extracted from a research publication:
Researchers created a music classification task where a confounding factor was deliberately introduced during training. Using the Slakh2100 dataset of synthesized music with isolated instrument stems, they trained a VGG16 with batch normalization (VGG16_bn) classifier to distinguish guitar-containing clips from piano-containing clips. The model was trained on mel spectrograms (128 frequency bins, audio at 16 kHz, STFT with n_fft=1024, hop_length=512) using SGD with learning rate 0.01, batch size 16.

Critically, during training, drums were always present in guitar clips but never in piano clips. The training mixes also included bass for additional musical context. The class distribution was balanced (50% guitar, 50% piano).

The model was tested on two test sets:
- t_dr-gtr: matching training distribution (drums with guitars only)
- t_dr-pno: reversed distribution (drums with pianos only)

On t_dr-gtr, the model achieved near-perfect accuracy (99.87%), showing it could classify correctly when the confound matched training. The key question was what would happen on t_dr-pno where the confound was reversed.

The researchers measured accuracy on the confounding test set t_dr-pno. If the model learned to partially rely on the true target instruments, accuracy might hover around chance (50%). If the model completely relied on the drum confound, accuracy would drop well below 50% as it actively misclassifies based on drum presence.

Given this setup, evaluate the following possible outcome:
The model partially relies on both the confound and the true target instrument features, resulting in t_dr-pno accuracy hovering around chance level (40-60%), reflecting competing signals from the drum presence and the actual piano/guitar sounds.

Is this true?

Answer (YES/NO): NO